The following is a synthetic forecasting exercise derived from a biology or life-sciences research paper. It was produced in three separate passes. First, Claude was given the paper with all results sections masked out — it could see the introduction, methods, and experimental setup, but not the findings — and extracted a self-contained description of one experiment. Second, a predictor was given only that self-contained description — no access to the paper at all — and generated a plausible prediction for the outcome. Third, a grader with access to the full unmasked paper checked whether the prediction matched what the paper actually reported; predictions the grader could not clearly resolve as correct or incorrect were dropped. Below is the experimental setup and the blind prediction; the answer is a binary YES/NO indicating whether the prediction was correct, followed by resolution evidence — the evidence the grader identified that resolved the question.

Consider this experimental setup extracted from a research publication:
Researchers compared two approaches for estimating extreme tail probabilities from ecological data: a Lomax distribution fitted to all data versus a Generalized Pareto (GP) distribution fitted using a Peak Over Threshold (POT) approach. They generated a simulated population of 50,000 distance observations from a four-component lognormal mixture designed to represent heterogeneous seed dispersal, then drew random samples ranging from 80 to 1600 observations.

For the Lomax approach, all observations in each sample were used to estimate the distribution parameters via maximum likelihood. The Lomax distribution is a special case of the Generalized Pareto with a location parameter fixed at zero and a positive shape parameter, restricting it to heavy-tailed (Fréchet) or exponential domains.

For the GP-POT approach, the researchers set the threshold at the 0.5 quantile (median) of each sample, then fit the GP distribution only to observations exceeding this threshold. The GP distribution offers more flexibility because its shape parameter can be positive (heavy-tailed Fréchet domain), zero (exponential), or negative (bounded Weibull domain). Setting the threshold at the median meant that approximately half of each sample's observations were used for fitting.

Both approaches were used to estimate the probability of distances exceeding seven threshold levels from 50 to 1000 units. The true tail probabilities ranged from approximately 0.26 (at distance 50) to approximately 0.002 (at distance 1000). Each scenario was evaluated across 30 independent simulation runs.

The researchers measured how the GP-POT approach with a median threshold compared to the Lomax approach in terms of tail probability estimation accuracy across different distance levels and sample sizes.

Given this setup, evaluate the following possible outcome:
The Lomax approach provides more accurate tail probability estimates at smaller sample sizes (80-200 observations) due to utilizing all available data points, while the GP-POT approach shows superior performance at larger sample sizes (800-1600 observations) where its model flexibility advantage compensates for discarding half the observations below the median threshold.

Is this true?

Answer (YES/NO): NO